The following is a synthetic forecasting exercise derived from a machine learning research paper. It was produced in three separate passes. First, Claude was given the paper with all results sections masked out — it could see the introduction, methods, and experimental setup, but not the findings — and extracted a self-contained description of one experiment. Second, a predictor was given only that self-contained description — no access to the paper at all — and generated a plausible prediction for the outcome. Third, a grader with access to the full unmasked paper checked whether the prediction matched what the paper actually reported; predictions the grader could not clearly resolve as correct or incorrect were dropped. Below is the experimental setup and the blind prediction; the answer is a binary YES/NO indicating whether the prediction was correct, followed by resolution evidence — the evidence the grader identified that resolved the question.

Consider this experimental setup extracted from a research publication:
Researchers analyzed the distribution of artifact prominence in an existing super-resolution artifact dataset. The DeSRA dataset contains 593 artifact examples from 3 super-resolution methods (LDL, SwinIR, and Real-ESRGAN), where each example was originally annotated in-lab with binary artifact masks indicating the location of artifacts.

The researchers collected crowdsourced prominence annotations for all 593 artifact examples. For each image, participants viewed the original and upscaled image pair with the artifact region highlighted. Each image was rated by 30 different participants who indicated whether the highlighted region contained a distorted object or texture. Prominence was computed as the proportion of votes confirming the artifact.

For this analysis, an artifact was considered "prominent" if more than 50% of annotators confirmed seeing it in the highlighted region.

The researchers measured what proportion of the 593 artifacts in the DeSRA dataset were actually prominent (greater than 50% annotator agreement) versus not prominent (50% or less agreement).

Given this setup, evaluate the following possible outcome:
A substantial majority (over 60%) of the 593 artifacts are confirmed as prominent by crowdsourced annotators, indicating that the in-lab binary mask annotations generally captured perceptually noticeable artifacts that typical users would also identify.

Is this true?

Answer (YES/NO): NO